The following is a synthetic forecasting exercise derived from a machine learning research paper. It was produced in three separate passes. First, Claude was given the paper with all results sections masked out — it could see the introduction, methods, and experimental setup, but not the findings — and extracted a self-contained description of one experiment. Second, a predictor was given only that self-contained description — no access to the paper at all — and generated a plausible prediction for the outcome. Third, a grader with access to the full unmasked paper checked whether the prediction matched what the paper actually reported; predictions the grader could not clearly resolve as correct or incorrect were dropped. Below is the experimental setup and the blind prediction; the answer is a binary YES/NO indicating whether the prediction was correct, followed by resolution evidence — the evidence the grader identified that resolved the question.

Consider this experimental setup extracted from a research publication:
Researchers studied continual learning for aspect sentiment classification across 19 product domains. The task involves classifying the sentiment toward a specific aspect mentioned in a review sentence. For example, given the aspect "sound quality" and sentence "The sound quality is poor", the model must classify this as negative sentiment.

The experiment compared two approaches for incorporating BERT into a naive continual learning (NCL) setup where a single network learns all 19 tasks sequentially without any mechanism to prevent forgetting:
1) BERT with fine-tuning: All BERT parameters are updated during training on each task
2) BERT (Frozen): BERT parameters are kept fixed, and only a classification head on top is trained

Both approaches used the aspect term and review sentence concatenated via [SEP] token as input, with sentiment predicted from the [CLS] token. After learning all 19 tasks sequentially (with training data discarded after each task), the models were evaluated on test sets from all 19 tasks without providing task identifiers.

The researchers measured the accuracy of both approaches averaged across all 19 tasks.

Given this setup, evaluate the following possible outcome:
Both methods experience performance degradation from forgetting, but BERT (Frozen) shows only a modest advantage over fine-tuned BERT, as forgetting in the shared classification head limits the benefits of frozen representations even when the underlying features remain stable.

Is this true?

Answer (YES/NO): NO